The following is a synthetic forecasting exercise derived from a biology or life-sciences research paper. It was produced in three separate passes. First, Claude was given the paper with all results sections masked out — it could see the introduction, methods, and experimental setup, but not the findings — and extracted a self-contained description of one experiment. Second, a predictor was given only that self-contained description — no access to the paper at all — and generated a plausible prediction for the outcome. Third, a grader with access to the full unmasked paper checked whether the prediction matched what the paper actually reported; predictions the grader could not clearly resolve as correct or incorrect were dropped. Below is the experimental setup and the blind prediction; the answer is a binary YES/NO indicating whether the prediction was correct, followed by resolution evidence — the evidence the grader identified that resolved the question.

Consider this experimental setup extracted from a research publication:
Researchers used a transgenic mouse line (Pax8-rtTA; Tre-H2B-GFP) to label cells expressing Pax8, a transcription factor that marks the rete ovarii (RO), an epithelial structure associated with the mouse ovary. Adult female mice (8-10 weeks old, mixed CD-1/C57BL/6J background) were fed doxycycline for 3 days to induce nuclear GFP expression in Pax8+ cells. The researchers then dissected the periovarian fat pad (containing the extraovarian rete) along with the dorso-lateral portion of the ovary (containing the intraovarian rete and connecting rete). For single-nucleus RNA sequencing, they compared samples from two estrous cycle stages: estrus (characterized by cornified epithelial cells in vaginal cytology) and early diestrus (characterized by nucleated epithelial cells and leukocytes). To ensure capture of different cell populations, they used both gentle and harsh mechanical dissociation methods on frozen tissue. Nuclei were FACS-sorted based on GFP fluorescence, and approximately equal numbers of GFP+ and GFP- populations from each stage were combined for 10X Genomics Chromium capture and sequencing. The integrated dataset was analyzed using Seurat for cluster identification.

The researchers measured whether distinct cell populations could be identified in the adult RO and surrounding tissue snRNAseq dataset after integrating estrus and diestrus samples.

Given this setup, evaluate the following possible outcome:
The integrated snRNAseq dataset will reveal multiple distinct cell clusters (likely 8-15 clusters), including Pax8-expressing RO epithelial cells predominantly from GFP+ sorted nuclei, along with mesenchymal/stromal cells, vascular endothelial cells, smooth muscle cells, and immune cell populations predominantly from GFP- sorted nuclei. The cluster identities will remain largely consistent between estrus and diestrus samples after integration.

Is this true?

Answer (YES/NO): NO